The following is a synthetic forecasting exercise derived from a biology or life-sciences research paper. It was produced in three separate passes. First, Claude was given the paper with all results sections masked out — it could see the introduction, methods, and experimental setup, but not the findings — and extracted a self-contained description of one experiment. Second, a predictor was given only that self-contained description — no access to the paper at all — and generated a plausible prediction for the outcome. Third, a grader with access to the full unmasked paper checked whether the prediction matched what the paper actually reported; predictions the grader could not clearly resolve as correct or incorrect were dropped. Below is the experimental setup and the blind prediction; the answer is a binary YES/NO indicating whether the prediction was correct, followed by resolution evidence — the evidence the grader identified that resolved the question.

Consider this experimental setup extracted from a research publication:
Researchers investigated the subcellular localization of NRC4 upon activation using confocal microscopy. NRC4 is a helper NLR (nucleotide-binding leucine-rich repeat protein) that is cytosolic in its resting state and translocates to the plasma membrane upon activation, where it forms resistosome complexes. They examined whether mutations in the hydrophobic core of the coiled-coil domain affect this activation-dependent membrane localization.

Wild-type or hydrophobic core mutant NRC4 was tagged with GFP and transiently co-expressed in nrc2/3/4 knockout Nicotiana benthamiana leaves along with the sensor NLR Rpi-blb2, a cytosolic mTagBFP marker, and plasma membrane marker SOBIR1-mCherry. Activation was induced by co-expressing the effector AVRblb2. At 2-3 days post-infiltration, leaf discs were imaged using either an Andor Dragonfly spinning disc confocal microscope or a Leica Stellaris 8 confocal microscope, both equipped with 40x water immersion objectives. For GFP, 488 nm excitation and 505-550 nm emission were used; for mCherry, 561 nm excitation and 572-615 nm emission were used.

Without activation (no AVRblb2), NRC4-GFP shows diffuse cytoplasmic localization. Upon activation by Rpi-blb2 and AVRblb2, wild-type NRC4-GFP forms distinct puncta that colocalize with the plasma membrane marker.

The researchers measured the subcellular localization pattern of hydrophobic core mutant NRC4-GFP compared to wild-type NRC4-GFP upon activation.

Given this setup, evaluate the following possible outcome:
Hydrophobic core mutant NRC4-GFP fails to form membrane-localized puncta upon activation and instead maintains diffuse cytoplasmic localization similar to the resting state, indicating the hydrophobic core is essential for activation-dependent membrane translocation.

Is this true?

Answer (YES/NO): YES